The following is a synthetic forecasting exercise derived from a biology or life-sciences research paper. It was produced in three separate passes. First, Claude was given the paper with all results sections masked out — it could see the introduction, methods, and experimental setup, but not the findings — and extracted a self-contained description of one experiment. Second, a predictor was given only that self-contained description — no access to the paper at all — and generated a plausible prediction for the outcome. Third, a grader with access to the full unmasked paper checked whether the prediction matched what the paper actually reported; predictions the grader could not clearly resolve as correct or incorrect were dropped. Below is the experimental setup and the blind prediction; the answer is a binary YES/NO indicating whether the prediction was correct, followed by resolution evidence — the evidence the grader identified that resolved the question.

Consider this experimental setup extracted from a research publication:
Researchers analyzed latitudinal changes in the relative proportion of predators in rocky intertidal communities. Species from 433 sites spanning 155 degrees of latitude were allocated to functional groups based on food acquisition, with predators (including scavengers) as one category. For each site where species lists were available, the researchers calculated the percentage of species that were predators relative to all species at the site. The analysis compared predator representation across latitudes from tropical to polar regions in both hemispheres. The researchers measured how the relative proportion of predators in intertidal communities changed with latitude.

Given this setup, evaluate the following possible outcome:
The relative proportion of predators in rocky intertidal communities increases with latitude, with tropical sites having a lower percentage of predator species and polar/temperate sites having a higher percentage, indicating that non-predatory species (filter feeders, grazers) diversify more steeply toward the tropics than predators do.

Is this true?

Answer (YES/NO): NO